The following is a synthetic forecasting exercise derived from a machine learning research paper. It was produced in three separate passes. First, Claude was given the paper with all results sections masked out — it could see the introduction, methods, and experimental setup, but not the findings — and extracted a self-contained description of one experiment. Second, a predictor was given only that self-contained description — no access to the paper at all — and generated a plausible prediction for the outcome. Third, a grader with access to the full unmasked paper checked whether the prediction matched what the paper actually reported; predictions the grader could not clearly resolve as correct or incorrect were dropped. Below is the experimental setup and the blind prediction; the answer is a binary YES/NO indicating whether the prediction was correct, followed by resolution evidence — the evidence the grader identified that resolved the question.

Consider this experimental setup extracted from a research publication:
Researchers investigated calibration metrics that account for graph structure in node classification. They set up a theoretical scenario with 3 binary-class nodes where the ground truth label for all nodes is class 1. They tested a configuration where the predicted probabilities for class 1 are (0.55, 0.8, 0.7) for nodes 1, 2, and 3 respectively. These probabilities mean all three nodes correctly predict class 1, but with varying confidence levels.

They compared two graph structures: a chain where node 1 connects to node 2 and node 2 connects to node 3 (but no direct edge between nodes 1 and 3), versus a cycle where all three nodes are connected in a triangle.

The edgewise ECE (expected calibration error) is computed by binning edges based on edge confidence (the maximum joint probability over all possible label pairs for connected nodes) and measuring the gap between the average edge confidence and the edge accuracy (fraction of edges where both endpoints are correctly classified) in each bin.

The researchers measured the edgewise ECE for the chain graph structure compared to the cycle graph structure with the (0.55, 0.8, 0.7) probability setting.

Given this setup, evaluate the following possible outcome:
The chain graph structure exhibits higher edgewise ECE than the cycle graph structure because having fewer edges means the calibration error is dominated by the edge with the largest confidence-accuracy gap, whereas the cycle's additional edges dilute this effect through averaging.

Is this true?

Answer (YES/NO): NO